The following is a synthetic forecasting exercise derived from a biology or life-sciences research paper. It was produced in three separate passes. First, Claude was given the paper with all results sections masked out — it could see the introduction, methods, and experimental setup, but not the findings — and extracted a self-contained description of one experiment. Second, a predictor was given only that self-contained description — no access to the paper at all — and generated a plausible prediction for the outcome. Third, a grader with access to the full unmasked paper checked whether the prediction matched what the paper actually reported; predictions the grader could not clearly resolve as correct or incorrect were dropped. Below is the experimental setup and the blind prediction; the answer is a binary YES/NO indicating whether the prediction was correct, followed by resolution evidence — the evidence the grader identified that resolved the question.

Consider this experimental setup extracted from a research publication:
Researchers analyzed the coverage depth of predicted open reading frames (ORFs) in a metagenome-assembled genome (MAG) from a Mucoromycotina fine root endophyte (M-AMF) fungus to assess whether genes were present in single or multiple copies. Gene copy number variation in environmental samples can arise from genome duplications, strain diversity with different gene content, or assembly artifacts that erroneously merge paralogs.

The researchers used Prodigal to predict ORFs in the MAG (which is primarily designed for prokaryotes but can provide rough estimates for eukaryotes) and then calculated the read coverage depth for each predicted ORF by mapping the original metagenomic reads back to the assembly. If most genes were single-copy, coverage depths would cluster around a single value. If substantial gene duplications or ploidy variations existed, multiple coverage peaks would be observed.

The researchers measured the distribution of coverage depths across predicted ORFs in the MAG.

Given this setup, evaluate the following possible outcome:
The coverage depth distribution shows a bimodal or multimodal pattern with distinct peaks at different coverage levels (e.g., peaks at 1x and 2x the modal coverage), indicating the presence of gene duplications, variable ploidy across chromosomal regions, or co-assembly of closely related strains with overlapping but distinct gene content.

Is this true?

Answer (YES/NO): NO